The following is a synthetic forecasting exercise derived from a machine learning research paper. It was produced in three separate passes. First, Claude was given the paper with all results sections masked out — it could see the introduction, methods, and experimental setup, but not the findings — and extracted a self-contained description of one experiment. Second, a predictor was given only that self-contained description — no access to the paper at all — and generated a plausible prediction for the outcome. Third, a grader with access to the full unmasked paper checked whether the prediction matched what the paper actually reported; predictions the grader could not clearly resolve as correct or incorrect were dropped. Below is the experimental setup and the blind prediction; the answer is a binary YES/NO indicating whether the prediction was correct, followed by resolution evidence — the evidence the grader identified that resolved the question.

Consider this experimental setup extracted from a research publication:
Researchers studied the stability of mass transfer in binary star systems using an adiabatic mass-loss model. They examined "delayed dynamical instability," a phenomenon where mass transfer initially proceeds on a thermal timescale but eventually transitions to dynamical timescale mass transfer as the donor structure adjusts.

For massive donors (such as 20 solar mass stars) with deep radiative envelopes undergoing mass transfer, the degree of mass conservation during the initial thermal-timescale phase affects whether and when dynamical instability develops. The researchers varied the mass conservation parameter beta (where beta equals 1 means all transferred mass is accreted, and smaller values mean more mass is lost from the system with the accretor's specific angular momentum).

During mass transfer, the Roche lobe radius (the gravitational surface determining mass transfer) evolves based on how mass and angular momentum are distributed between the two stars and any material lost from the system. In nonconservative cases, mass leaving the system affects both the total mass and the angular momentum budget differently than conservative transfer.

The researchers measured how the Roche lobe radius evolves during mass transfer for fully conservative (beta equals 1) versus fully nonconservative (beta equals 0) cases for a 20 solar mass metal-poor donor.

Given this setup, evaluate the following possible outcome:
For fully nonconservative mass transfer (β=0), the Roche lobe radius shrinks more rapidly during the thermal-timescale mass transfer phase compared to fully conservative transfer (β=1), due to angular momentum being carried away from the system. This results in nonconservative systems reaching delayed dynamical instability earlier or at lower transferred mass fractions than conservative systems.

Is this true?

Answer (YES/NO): NO